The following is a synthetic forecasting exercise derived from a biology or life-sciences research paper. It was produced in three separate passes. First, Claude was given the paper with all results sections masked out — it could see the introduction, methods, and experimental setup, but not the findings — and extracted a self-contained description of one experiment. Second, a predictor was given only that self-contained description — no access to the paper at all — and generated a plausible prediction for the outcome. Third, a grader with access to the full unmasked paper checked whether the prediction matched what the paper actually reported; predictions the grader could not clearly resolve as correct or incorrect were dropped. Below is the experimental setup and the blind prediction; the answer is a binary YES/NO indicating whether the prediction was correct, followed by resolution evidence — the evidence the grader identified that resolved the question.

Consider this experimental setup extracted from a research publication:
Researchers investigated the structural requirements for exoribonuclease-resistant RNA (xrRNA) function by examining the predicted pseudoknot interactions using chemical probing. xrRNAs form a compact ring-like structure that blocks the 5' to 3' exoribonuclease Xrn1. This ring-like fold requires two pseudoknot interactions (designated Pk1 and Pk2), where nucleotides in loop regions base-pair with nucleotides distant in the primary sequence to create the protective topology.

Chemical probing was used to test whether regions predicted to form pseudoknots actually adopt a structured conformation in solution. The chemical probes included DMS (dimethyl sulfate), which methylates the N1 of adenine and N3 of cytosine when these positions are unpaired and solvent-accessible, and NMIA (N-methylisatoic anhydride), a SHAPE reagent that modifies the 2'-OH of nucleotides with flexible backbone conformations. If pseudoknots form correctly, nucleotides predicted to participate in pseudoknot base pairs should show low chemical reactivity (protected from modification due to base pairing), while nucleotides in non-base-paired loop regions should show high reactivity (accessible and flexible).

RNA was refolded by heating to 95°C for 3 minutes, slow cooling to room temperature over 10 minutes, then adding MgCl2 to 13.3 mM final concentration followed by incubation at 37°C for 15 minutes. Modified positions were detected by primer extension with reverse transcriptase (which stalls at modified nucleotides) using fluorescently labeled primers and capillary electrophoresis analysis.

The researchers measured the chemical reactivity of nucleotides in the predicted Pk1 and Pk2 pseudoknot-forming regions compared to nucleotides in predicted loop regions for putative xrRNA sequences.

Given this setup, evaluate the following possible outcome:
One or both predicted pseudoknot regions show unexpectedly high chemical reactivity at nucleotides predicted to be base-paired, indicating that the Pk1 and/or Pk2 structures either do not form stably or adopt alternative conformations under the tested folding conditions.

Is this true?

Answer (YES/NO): NO